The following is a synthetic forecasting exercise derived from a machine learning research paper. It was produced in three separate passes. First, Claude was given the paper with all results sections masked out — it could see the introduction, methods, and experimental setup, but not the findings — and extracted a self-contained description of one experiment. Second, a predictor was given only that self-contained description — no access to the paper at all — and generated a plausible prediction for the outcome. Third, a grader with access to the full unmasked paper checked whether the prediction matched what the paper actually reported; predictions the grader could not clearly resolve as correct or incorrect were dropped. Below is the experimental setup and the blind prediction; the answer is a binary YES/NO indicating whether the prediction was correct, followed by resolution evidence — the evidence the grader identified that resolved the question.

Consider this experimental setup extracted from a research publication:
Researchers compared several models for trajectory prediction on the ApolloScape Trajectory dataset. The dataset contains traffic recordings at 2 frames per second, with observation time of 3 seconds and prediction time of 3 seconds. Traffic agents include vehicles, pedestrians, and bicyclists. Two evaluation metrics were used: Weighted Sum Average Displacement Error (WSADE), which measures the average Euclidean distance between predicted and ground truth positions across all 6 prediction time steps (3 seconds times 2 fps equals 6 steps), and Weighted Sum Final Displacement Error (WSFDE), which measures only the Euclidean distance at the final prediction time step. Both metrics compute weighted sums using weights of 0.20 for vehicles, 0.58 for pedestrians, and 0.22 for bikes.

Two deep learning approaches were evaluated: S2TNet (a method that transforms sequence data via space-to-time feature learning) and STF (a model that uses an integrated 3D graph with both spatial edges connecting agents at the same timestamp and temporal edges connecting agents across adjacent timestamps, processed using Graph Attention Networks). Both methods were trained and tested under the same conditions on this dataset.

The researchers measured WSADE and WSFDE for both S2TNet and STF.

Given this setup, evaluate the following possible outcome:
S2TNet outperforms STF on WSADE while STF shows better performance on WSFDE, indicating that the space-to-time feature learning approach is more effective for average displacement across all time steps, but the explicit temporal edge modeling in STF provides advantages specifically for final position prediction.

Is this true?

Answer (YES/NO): YES